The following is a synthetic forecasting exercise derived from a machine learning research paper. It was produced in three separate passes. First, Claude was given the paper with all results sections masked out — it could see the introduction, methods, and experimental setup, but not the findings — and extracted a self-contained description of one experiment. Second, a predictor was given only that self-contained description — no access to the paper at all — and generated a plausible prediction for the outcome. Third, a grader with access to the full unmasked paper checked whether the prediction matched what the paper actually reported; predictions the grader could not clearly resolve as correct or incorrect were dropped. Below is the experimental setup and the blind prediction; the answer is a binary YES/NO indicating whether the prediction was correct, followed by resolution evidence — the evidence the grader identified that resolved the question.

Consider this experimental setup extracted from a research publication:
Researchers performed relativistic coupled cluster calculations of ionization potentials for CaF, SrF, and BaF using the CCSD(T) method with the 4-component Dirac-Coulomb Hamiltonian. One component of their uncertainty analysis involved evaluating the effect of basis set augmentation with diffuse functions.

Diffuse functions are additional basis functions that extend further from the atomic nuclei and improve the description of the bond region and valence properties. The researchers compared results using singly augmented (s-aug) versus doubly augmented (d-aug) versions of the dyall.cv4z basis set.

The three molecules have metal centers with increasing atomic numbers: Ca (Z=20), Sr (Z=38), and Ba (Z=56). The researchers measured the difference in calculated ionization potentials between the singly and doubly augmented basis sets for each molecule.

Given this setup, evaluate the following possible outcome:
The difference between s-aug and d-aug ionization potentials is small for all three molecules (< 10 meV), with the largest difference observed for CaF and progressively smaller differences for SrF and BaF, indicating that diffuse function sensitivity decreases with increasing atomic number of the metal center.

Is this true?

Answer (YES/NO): NO